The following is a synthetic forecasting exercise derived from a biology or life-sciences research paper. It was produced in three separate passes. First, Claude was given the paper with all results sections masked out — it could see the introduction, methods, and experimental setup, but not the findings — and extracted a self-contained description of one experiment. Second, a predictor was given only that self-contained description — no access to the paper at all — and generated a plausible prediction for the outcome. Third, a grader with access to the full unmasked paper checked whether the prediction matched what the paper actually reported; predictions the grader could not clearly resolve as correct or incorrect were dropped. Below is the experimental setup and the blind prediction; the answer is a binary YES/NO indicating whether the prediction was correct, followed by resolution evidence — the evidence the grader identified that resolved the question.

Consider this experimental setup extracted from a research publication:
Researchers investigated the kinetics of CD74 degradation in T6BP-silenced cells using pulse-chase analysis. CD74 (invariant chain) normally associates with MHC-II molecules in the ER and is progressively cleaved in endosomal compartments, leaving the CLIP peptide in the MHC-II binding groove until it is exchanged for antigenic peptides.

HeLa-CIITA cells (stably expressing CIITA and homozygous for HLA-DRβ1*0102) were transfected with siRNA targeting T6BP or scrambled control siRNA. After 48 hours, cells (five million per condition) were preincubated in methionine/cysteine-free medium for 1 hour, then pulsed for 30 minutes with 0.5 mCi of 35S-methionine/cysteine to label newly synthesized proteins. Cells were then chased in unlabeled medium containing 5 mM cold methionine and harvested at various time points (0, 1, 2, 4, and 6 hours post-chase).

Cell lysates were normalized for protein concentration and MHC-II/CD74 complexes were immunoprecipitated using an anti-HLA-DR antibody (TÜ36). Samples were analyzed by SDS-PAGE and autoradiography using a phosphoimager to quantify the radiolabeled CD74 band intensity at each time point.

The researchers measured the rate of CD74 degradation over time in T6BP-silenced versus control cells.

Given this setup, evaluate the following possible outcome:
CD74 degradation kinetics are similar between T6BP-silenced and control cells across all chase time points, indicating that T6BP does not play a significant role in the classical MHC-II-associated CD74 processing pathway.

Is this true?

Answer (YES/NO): NO